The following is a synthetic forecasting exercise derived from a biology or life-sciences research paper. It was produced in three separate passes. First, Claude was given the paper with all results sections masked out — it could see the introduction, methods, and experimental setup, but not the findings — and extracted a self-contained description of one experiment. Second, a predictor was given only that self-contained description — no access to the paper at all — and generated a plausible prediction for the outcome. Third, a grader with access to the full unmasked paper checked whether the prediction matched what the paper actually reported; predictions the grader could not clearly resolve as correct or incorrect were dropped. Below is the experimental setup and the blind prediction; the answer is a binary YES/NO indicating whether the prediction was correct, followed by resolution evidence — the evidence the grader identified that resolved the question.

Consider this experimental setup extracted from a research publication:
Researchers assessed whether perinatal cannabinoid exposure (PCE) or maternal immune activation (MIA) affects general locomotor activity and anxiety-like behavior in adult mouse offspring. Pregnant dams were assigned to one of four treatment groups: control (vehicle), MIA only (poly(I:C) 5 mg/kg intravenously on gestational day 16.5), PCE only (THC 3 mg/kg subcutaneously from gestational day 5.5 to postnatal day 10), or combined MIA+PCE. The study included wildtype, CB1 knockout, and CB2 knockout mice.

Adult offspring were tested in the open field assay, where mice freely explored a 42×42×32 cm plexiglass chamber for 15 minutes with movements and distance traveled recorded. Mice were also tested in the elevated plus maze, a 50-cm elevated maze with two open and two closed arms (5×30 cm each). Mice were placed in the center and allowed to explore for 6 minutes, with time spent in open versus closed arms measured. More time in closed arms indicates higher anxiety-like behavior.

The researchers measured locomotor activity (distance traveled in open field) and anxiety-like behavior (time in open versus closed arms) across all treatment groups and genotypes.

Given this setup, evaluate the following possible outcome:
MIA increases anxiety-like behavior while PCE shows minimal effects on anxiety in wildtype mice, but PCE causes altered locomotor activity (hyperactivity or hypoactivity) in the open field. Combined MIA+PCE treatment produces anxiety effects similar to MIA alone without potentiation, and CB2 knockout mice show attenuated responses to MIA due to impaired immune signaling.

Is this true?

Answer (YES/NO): NO